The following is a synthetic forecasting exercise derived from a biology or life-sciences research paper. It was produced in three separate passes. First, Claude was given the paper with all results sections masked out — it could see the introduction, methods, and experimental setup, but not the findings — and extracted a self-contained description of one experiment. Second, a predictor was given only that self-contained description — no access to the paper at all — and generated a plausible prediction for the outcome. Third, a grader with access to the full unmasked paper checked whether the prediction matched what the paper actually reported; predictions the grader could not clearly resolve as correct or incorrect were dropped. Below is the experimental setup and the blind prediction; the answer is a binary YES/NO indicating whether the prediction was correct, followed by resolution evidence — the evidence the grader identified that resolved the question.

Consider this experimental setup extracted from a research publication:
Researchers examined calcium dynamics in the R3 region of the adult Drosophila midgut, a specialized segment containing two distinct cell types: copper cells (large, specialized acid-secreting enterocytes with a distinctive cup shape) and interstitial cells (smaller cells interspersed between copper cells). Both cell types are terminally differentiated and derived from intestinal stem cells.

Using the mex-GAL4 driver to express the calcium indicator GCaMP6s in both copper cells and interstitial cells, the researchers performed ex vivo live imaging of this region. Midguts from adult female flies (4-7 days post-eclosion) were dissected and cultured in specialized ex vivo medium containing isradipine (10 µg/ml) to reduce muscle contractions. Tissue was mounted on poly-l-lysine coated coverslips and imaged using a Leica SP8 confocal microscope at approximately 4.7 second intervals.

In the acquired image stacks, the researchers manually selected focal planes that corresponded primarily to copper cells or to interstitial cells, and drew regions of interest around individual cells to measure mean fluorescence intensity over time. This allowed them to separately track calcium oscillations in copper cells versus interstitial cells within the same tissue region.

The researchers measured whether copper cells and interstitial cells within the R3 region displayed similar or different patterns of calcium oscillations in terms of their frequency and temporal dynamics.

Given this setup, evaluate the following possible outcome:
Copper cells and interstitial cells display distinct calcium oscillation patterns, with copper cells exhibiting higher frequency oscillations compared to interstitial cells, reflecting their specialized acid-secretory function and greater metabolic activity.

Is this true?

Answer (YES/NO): NO